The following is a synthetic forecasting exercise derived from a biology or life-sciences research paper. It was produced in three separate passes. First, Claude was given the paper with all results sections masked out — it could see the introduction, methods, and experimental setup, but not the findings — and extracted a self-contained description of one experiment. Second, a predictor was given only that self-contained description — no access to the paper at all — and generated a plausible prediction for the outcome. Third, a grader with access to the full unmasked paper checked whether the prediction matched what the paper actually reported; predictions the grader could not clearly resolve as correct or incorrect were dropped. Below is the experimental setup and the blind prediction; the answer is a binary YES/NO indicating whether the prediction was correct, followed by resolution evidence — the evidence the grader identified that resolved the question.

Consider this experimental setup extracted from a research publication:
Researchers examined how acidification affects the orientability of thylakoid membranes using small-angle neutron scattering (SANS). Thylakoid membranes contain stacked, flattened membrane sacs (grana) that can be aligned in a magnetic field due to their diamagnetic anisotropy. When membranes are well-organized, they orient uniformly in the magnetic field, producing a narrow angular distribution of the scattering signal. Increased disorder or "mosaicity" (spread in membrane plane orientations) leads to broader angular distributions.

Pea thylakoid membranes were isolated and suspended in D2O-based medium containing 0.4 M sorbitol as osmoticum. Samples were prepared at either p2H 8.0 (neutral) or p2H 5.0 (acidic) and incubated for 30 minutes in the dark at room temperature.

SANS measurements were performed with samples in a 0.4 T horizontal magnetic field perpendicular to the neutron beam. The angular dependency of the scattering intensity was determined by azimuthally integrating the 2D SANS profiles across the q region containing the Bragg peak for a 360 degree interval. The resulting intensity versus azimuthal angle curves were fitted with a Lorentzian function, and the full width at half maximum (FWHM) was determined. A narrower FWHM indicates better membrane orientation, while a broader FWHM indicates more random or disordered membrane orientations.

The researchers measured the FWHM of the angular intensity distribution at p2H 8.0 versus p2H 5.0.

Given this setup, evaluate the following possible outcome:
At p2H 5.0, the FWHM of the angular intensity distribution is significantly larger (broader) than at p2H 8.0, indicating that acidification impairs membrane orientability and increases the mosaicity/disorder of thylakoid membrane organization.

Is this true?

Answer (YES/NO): YES